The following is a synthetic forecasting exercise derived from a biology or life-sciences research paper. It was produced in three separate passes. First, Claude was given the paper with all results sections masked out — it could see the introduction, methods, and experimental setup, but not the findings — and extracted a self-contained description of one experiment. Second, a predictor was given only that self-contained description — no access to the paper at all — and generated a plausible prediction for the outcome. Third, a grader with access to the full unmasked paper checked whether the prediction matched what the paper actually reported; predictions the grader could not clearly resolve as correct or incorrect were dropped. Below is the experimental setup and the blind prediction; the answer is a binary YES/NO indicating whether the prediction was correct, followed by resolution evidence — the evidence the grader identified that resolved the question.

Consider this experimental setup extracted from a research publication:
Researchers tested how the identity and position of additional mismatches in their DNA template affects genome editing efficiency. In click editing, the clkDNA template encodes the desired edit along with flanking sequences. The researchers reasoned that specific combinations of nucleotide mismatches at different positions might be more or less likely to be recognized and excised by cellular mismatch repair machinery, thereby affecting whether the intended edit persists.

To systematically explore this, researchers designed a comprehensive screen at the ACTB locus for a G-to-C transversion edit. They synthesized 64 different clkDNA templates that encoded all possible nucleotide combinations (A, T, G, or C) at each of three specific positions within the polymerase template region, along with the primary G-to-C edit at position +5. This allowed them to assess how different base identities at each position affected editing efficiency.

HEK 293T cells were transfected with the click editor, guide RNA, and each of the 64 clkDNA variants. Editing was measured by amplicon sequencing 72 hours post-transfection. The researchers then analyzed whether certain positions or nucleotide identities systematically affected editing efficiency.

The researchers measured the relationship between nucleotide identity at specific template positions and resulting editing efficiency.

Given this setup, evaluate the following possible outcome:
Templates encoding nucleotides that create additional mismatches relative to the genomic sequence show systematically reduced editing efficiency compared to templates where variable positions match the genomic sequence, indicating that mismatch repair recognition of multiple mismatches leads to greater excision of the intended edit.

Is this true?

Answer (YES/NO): NO